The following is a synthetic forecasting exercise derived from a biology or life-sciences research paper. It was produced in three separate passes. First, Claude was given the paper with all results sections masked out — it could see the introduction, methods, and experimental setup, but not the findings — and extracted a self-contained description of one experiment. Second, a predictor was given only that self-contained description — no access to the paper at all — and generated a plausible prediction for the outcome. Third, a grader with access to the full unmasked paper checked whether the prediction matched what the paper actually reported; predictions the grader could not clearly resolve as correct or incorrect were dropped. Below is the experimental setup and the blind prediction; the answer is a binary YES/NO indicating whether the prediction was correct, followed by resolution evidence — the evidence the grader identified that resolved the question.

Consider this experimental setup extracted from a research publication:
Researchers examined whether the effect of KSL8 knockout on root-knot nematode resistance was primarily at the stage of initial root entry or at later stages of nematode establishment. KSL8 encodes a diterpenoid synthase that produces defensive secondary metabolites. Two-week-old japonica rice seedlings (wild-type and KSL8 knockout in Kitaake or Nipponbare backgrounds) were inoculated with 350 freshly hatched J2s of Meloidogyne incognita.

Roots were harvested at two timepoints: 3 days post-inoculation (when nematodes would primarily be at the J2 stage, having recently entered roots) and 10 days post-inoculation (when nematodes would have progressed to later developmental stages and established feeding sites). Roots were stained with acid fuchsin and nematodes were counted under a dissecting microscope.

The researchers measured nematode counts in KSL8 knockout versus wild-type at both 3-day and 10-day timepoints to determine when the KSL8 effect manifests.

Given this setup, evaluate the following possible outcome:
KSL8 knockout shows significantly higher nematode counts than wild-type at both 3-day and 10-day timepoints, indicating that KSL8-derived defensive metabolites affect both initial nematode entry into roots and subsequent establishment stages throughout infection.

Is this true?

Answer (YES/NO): YES